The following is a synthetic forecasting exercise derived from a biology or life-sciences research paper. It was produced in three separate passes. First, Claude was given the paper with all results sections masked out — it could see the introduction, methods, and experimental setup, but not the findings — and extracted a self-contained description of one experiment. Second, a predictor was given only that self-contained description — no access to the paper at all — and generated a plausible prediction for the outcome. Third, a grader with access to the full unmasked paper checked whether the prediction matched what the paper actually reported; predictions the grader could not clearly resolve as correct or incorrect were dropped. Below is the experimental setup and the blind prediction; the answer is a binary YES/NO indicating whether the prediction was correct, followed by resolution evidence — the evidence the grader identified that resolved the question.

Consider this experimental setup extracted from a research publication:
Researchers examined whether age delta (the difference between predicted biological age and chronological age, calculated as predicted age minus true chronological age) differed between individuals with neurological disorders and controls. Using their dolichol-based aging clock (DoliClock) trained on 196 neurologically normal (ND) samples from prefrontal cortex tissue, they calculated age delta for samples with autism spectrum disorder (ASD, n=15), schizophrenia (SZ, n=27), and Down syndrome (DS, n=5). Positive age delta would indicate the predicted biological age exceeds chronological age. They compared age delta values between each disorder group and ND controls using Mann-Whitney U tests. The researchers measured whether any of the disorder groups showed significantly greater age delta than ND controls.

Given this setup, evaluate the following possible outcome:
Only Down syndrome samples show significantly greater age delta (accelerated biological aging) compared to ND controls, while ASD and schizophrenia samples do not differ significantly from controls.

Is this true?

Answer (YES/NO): NO